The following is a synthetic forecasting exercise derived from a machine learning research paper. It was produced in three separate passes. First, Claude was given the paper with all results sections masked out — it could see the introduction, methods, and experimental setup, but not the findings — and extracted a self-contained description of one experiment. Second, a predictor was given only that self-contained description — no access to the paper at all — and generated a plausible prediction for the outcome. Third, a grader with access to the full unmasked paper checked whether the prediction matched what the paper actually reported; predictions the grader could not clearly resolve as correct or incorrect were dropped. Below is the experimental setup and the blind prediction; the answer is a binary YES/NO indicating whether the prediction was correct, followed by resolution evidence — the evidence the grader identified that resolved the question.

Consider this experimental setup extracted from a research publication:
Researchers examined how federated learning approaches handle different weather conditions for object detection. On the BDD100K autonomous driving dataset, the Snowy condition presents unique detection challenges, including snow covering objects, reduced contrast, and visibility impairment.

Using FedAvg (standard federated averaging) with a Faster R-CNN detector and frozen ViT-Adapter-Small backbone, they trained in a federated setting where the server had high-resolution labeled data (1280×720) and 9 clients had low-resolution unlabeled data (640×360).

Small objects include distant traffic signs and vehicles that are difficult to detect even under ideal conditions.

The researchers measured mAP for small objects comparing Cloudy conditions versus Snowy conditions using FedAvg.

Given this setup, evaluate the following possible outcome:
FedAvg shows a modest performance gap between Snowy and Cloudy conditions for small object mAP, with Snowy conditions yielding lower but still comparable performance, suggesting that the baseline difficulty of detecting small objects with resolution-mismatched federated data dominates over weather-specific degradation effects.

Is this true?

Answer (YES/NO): YES